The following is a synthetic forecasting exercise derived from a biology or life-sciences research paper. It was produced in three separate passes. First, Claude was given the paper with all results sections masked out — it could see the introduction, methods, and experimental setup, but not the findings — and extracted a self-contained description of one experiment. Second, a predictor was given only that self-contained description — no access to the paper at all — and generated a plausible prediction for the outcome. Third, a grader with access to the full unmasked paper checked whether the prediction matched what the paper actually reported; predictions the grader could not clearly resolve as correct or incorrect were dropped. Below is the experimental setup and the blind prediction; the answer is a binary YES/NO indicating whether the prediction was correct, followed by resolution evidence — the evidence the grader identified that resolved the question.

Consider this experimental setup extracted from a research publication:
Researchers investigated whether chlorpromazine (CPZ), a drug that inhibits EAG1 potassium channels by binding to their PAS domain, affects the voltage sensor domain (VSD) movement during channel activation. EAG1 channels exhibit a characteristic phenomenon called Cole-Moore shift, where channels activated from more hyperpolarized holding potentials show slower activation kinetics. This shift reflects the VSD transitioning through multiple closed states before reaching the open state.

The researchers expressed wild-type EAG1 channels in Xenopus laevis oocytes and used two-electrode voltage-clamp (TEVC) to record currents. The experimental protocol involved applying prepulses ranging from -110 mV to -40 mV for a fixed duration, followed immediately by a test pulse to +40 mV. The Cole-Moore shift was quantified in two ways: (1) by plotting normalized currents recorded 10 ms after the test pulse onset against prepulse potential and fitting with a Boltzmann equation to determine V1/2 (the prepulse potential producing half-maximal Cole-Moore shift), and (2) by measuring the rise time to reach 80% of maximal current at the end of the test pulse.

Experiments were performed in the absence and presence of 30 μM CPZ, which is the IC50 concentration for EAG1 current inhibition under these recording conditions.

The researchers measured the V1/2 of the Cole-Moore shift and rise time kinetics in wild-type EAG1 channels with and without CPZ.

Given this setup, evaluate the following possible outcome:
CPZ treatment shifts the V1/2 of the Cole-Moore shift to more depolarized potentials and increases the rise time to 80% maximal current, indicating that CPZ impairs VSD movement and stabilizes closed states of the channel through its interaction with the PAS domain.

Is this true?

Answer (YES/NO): NO